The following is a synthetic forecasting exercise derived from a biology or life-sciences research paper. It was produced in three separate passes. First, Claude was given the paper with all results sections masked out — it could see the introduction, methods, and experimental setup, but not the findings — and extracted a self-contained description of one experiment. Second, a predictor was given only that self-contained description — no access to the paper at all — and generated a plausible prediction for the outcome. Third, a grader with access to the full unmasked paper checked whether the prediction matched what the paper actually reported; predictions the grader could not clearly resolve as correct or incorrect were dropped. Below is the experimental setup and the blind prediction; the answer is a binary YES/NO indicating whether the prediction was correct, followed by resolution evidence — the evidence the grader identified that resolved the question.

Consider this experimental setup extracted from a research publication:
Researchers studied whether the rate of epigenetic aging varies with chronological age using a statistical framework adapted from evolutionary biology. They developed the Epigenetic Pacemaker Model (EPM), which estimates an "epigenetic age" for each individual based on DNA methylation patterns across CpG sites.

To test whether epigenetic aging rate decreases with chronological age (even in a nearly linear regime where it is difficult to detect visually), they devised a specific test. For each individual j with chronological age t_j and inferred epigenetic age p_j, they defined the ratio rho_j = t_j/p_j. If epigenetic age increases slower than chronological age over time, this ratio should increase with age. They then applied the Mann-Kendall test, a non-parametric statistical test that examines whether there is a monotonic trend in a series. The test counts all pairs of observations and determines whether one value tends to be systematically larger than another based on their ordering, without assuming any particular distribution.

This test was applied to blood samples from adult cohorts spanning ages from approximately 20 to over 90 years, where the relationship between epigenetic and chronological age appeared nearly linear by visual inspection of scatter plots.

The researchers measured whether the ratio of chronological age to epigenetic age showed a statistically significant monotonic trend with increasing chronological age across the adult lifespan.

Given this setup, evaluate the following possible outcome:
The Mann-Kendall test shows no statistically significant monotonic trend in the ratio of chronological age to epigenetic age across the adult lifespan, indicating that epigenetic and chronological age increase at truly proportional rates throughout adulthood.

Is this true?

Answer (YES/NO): NO